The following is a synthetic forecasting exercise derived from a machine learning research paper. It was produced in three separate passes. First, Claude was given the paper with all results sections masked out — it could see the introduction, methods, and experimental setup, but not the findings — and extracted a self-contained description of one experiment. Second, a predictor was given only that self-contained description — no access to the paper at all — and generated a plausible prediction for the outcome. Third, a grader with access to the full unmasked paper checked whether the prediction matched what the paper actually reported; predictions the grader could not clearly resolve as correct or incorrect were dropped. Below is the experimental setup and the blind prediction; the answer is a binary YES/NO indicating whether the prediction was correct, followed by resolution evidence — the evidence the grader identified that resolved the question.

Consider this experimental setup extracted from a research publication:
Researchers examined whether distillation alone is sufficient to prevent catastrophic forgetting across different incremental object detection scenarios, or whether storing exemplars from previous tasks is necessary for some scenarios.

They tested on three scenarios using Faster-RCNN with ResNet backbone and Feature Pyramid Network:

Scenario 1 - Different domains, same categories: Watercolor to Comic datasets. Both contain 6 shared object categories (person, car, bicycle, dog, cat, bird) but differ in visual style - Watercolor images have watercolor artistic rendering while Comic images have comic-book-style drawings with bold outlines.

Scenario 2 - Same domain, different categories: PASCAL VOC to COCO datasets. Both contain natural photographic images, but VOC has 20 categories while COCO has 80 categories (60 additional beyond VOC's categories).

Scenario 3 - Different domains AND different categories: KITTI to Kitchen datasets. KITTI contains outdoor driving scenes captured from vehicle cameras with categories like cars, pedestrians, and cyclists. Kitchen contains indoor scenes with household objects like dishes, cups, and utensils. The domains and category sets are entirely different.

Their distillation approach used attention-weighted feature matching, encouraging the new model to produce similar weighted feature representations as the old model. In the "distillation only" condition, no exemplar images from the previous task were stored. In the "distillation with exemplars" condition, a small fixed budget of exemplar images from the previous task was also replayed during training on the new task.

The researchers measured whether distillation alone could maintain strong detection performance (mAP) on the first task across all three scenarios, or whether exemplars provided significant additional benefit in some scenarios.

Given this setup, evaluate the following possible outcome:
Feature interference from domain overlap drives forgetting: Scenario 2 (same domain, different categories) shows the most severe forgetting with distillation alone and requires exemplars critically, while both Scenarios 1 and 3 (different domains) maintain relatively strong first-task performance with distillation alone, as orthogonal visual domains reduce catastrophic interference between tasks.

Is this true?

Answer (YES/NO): NO